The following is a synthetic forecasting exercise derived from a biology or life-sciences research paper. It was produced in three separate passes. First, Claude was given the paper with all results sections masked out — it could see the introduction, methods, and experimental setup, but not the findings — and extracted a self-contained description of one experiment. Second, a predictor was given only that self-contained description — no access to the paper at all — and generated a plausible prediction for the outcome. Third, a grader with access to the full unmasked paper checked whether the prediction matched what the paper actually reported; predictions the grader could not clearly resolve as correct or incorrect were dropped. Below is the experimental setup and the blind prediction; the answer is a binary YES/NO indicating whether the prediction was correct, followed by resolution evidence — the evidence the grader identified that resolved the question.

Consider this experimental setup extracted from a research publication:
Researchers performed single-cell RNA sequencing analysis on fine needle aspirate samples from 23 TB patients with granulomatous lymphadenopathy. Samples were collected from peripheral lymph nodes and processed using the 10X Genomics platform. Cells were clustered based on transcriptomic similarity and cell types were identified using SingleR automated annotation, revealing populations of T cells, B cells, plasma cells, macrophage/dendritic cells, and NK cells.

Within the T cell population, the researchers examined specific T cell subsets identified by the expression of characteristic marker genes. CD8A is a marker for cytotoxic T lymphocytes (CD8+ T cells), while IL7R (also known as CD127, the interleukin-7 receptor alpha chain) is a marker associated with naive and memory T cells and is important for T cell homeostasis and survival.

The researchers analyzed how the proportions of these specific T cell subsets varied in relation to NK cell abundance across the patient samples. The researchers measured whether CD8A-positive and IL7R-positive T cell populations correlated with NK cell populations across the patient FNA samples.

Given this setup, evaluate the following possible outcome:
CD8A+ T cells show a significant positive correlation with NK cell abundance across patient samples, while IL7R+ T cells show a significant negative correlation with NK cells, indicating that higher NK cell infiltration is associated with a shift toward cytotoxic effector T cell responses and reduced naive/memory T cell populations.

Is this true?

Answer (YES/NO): NO